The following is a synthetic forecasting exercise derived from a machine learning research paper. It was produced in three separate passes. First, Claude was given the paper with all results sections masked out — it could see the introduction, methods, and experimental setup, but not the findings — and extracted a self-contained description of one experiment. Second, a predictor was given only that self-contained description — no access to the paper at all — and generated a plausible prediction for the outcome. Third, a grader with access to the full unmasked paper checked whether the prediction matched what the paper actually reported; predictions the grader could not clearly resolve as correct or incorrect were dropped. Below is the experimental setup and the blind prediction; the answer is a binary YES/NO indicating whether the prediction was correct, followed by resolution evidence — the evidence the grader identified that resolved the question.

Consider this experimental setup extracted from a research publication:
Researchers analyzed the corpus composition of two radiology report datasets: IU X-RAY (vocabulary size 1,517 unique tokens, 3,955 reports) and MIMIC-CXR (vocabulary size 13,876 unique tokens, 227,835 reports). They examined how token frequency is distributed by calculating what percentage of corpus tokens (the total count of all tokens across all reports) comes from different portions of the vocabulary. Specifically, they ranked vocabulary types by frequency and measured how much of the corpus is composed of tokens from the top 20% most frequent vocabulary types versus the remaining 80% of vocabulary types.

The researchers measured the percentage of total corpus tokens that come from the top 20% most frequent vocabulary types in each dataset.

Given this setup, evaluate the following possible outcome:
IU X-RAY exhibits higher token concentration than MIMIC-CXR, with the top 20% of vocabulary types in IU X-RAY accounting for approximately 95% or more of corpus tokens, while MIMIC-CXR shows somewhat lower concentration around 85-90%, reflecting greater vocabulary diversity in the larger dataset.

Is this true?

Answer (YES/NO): NO